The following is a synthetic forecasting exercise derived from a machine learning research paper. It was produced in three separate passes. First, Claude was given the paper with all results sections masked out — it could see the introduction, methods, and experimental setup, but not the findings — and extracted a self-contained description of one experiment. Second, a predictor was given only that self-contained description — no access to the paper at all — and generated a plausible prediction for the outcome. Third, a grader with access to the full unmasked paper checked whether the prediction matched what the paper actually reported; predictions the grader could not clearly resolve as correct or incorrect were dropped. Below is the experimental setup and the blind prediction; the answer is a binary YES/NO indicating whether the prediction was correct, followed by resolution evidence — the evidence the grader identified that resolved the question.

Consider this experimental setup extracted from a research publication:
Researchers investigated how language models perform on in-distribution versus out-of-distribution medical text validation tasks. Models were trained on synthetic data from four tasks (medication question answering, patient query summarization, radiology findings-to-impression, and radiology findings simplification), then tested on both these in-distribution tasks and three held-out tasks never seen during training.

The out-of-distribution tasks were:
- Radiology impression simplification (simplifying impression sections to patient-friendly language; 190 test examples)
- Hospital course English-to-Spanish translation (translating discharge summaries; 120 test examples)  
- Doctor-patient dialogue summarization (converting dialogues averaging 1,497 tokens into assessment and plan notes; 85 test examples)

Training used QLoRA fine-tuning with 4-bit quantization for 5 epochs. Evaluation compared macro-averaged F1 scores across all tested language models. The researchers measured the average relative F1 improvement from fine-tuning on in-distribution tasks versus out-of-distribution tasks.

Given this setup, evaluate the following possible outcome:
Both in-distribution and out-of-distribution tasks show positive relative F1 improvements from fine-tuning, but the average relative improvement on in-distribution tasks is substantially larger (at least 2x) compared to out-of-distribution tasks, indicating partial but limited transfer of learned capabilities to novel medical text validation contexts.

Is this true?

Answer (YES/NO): NO